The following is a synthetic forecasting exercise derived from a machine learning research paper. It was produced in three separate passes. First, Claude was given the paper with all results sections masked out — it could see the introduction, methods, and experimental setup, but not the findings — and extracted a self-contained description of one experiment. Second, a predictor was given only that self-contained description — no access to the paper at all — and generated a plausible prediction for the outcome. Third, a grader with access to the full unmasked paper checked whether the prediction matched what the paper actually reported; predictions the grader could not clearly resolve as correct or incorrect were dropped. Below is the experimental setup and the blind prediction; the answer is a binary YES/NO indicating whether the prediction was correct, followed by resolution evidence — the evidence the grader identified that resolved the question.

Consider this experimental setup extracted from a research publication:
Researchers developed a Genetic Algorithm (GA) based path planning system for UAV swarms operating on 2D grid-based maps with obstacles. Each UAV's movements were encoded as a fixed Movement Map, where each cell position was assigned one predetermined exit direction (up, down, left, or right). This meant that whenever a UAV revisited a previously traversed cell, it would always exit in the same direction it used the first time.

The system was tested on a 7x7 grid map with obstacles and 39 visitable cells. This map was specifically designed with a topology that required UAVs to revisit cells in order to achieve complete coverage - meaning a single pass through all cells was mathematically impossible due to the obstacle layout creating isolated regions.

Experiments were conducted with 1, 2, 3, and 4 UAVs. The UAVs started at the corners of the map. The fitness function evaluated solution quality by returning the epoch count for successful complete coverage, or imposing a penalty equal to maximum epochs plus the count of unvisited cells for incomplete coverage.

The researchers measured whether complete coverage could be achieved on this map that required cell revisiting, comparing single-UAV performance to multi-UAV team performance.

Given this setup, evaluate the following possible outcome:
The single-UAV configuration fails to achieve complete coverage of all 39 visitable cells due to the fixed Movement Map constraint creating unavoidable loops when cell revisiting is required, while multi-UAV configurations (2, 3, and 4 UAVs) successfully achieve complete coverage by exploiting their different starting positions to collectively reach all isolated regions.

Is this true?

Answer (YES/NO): YES